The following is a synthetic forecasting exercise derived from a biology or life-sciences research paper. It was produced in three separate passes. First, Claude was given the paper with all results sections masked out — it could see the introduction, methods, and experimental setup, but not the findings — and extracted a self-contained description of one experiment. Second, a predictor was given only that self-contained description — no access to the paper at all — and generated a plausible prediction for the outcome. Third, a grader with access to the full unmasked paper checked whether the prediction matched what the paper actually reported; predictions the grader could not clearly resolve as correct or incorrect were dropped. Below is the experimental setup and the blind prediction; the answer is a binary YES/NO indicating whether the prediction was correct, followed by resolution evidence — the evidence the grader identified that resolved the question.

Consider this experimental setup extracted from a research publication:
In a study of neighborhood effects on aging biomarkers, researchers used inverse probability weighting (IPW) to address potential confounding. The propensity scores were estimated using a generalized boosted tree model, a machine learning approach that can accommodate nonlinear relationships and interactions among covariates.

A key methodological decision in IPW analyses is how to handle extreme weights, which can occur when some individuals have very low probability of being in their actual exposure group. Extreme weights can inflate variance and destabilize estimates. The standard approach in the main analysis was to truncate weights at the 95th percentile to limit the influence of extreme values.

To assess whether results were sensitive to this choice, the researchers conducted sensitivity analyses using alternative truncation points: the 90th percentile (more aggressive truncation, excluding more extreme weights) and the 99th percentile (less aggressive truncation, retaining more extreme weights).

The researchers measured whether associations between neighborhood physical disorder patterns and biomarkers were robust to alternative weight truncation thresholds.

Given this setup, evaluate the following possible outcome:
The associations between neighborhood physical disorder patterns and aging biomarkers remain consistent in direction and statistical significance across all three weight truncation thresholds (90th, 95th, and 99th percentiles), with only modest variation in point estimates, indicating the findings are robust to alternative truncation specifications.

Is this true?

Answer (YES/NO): YES